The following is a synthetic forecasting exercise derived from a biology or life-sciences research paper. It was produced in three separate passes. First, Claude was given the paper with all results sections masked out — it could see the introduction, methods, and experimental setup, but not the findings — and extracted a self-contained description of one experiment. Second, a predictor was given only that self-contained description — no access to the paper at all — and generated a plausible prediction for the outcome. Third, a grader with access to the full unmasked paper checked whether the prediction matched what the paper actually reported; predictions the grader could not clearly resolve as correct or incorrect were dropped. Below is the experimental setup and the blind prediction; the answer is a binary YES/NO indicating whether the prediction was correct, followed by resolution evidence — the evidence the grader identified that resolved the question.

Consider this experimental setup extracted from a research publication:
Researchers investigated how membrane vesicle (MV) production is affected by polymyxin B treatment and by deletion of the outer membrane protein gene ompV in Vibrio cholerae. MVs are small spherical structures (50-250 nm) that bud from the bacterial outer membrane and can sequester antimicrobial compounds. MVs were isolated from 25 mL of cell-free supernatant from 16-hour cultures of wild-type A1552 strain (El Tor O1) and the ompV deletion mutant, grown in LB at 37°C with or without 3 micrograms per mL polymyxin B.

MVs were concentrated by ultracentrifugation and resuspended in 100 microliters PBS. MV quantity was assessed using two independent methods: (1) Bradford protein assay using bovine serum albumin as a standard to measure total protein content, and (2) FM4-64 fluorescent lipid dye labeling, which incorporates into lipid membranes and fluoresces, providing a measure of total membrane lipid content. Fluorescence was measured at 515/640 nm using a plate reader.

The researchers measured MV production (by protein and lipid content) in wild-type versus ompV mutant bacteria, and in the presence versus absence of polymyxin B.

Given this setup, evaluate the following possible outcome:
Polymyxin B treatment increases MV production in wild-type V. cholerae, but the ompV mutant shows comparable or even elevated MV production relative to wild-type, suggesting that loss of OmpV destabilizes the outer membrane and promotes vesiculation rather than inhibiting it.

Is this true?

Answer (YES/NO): NO